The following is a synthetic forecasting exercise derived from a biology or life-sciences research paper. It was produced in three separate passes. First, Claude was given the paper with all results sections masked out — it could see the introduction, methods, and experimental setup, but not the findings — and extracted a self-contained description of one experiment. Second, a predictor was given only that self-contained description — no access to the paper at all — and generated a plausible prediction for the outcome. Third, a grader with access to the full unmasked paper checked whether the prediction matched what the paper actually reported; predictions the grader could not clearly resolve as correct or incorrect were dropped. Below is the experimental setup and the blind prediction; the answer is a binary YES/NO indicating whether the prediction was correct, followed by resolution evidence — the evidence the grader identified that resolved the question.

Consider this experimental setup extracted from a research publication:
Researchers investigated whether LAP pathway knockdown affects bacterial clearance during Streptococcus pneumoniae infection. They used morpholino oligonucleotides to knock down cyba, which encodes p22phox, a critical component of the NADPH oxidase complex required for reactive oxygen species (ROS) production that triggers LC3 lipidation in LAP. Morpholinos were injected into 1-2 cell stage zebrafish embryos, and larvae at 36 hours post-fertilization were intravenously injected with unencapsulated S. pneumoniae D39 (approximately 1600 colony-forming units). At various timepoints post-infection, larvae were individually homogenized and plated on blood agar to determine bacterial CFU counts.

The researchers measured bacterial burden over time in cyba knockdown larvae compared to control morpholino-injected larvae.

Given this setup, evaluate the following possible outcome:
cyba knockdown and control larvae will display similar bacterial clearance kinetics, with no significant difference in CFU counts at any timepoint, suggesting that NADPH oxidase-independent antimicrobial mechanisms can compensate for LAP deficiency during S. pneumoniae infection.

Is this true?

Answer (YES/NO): NO